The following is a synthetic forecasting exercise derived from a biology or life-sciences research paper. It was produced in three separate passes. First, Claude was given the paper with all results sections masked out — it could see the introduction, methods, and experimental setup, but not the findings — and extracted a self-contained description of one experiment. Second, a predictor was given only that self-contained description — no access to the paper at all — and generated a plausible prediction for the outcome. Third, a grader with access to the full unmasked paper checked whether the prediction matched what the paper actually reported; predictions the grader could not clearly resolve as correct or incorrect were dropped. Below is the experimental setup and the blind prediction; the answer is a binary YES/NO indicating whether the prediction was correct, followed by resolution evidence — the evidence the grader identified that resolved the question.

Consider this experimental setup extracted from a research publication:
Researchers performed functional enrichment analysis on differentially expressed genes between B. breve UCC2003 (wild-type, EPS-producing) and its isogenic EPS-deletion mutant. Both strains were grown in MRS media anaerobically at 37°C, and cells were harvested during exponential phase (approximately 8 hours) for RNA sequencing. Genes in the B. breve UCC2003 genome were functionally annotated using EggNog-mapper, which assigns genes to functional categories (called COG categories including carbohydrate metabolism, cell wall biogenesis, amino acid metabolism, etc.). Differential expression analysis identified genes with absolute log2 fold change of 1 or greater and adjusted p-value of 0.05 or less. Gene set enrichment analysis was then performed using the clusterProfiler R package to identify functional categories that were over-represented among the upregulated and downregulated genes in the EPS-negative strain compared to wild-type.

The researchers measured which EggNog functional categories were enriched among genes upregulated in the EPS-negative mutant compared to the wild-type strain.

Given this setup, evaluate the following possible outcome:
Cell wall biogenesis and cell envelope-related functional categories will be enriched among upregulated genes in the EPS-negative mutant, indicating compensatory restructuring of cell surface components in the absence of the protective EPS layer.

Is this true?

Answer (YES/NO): YES